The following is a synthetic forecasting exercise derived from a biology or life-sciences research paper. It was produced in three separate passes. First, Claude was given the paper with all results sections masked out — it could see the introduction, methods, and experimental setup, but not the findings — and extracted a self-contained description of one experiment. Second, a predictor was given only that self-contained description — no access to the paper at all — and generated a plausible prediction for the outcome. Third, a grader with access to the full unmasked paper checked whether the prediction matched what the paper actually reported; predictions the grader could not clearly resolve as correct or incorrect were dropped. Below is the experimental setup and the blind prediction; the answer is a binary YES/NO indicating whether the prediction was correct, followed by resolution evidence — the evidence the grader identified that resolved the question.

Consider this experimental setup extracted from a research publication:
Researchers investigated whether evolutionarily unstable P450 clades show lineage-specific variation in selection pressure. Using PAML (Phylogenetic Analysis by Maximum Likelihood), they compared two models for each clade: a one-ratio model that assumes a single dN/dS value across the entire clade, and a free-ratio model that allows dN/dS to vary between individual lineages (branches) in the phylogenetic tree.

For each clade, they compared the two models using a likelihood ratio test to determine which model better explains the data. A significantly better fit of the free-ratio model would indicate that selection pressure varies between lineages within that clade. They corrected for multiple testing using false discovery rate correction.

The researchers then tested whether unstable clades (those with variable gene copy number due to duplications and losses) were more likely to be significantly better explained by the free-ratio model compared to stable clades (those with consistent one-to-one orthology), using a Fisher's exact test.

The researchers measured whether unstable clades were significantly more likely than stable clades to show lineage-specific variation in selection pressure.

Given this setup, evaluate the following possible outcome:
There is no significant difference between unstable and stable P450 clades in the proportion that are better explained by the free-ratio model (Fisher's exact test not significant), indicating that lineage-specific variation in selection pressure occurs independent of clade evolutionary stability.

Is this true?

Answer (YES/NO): NO